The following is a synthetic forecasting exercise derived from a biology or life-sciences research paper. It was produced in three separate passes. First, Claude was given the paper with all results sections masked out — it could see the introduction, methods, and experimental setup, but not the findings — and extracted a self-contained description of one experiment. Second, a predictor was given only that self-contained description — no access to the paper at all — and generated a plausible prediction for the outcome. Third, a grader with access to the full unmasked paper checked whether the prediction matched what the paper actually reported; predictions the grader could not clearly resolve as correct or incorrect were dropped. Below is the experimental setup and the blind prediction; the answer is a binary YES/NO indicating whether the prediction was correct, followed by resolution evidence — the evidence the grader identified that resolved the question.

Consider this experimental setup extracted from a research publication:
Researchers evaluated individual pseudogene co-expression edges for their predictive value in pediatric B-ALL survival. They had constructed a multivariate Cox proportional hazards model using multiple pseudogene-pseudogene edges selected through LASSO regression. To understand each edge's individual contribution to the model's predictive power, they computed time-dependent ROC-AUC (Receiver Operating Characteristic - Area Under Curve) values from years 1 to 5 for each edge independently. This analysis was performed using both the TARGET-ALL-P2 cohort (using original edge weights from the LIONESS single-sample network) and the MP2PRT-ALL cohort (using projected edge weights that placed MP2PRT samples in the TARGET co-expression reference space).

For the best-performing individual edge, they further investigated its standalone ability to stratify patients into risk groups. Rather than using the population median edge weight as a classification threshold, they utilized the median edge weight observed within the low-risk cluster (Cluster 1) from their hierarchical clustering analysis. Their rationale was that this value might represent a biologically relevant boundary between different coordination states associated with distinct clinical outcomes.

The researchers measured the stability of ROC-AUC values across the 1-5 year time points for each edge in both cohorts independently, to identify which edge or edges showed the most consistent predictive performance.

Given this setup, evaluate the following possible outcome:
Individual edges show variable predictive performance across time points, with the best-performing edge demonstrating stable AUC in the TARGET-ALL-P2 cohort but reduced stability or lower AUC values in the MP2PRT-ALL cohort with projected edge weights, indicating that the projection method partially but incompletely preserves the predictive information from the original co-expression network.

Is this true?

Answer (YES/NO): NO